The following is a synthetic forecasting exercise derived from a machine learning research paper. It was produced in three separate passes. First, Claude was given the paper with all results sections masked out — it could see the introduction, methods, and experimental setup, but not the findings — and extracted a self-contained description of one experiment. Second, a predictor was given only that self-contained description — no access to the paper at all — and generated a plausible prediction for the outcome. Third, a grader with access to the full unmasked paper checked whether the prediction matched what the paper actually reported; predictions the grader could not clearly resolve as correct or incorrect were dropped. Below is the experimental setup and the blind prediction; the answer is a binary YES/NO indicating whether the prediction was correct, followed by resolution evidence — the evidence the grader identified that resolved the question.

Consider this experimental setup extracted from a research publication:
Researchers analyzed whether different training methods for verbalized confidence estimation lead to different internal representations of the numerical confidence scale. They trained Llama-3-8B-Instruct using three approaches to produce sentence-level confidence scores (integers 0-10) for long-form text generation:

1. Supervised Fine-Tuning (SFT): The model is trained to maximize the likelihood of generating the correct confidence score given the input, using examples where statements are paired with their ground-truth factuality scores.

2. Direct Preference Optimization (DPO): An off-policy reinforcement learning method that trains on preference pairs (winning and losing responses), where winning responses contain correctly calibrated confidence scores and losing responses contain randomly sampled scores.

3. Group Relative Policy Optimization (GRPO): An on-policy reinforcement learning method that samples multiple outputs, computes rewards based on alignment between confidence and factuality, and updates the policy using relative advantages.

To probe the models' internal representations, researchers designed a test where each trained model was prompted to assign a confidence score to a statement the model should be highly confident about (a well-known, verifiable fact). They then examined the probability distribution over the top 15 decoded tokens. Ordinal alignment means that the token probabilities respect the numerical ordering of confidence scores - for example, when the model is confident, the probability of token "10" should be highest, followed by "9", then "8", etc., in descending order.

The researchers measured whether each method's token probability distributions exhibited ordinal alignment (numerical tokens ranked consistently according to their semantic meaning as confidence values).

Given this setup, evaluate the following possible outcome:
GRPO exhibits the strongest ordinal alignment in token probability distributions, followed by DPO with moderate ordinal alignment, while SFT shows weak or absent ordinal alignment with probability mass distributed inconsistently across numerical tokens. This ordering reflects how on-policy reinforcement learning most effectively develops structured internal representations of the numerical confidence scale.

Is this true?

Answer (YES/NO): YES